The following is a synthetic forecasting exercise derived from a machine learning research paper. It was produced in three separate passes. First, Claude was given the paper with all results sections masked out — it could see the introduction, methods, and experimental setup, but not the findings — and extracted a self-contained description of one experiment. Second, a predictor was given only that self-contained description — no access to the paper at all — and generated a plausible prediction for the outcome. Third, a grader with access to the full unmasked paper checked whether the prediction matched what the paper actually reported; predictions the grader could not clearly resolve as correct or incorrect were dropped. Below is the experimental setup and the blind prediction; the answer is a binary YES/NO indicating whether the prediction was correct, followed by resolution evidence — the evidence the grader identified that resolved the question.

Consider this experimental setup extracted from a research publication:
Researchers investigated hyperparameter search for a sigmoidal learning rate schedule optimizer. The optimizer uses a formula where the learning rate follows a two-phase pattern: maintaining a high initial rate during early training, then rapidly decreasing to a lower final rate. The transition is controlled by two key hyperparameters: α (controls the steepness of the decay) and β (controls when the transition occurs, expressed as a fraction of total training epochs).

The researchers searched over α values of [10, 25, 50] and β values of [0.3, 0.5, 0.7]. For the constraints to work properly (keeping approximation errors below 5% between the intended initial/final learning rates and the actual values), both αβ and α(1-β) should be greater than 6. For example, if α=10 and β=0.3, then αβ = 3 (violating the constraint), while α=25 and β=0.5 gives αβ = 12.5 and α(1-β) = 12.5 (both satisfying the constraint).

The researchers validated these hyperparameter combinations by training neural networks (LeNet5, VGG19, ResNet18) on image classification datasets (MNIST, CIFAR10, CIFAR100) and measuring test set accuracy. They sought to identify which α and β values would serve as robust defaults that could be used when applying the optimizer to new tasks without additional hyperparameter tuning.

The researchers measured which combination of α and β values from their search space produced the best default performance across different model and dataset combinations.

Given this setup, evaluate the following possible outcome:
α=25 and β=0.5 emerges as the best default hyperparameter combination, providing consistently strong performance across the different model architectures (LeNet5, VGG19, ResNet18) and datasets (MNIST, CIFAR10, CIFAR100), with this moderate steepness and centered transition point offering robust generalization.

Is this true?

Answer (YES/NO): NO